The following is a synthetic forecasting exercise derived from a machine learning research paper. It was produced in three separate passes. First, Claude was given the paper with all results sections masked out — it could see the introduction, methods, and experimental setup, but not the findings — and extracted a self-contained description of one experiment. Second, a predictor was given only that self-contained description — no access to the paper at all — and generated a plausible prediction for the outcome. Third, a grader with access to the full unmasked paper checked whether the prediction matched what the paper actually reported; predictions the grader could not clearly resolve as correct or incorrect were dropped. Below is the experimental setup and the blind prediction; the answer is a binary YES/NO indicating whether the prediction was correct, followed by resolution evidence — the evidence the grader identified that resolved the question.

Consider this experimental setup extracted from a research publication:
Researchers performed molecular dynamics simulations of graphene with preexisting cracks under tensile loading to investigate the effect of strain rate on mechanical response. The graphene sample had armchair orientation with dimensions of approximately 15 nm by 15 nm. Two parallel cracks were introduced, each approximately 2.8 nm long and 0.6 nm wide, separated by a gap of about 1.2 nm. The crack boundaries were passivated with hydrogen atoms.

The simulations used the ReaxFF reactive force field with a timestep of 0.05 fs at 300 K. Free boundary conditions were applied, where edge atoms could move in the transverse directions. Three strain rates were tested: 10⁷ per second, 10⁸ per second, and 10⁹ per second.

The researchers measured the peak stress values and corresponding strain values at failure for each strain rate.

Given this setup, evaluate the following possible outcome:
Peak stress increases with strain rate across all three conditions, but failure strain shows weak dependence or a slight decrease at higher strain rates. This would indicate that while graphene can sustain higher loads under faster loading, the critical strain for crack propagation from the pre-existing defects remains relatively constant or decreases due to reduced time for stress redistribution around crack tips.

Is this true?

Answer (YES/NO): YES